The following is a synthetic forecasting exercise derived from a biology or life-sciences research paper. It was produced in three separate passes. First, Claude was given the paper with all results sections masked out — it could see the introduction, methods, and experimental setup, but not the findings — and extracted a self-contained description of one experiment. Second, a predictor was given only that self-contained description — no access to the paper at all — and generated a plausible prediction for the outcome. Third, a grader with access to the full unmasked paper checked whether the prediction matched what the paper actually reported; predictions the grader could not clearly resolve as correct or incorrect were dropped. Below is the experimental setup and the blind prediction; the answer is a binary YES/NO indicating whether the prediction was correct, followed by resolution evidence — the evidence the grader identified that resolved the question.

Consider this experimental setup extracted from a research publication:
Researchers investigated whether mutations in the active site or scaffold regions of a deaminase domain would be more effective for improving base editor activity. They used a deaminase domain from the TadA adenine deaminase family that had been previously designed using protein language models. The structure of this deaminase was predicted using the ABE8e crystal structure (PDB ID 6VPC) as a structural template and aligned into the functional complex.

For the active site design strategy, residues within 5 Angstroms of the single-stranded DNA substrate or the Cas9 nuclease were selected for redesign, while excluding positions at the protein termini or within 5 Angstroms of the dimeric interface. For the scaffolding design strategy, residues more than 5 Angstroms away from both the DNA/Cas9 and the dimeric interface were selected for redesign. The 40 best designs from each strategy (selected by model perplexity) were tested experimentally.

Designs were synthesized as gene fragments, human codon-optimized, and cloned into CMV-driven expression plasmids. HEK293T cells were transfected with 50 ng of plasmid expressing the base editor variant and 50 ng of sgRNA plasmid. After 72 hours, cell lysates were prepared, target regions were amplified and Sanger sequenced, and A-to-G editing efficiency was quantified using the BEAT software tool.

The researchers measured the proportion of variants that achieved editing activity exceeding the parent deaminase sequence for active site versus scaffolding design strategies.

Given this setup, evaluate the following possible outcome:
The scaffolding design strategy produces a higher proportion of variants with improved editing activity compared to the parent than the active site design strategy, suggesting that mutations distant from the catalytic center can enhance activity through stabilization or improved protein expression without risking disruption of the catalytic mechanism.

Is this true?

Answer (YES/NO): NO